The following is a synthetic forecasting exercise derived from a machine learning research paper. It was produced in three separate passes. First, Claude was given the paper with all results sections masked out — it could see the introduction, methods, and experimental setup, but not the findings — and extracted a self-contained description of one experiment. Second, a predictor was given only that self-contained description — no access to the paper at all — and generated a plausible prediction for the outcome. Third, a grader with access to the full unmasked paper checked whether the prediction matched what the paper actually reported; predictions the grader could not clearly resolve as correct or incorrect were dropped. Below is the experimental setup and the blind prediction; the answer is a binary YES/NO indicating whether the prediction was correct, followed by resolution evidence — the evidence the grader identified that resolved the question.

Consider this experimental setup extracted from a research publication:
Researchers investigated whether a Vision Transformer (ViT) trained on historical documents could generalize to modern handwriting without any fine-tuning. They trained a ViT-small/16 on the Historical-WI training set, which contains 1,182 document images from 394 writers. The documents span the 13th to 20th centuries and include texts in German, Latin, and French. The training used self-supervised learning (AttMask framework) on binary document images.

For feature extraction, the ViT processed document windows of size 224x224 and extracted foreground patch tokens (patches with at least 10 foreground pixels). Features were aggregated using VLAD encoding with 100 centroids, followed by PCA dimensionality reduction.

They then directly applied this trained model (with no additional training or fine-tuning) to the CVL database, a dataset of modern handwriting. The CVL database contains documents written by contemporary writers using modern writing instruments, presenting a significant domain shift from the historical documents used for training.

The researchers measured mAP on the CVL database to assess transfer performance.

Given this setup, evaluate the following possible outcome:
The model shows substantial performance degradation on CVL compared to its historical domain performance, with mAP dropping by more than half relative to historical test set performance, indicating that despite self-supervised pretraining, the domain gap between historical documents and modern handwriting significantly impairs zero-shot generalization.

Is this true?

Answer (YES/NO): NO